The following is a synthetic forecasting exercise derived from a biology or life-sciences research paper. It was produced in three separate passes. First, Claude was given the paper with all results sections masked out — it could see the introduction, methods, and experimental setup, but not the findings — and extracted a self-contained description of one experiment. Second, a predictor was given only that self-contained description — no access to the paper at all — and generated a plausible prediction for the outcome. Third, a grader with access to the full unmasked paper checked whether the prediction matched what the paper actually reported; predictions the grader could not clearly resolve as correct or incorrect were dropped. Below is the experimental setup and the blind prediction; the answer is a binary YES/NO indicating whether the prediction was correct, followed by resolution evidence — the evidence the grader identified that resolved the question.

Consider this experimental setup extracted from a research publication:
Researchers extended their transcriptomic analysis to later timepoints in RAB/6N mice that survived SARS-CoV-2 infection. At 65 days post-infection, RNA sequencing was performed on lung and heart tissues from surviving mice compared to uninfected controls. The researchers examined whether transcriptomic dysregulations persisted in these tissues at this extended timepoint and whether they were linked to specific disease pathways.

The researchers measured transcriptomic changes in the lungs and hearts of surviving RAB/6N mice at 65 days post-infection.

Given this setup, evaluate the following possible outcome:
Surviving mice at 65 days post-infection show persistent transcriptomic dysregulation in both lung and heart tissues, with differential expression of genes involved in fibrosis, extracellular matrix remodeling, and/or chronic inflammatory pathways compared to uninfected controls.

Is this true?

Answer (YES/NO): YES